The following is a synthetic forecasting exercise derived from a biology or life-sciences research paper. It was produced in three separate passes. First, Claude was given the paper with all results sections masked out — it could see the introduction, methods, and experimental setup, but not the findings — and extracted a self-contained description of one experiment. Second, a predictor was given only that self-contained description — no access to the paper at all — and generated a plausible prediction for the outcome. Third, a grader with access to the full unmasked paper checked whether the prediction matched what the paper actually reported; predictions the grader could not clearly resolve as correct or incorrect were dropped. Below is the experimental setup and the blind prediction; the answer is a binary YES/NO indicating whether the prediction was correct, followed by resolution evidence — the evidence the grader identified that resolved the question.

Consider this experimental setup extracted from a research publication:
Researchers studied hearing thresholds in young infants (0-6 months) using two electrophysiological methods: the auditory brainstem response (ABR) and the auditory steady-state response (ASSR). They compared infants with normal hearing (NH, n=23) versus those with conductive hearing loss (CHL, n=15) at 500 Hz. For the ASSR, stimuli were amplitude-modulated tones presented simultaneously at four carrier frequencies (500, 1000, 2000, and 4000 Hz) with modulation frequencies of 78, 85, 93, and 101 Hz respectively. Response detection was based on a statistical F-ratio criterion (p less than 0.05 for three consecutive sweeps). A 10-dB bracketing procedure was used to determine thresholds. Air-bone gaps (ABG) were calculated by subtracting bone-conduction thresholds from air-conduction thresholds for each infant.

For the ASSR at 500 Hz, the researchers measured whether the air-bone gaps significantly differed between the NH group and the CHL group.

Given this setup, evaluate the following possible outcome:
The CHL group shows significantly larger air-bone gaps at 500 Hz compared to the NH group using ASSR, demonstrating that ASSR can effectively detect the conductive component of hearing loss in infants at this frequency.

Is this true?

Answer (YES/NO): NO